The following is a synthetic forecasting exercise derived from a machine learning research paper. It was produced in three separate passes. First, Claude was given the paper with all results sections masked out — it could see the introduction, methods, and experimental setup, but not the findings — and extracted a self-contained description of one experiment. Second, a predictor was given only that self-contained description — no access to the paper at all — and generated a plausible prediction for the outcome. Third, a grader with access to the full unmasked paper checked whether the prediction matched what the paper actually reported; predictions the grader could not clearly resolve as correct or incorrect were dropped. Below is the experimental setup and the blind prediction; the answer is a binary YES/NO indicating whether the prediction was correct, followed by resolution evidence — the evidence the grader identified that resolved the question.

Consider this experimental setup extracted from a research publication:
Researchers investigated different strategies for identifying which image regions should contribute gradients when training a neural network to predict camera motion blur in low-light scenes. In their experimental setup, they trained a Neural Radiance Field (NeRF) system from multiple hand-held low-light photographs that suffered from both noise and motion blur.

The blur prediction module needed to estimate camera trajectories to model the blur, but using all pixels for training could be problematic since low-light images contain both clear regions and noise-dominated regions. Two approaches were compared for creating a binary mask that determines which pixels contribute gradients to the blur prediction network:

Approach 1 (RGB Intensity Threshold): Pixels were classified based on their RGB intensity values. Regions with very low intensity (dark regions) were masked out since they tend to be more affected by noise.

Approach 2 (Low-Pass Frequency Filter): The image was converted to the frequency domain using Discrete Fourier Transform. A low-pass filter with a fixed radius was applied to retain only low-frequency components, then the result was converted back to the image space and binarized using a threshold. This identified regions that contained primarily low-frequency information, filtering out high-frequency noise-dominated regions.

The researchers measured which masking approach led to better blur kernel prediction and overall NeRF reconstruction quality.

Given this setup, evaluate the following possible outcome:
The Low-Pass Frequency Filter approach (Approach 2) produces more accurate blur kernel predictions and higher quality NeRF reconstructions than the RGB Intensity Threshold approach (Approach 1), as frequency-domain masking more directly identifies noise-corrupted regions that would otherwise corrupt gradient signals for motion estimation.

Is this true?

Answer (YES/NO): YES